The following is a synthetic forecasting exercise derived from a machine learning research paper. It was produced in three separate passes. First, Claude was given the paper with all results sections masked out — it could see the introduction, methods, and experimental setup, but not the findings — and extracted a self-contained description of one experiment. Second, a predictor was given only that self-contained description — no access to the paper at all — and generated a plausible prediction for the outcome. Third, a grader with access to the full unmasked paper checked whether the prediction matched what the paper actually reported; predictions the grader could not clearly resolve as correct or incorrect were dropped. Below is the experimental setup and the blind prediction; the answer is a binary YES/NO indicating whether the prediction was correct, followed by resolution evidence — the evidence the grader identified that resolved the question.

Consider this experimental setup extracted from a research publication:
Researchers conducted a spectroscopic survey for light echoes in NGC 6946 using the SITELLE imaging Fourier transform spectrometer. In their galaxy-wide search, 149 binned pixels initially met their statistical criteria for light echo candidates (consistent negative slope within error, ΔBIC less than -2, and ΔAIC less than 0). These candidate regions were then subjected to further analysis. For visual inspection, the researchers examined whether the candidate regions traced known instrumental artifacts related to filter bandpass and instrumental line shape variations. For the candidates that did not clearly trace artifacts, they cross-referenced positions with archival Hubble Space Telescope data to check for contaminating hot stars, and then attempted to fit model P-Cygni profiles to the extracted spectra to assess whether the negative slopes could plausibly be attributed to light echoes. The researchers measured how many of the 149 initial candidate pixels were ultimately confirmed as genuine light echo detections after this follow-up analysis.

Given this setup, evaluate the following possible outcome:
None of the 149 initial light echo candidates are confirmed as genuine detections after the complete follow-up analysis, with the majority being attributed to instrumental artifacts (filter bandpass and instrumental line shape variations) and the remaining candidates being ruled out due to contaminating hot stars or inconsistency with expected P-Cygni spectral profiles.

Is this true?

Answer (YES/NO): YES